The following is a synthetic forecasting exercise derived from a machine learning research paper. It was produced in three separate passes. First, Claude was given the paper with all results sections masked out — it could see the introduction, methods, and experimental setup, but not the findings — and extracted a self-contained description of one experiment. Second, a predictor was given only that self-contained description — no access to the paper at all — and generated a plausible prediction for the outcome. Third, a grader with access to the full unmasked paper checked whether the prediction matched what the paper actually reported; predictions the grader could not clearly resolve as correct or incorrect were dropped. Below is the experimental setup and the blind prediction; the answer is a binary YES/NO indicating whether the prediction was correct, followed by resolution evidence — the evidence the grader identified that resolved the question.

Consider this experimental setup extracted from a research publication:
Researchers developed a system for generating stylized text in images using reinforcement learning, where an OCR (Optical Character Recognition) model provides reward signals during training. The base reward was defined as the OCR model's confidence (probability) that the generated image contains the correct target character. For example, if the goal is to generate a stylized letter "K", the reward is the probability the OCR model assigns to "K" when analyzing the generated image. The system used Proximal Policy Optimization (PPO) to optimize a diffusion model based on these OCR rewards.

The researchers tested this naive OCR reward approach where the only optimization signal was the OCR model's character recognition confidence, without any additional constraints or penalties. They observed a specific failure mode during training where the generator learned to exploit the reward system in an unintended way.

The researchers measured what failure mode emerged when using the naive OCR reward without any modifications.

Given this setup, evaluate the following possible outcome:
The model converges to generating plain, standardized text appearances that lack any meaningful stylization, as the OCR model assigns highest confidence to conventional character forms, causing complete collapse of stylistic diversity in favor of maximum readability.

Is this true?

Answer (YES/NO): NO